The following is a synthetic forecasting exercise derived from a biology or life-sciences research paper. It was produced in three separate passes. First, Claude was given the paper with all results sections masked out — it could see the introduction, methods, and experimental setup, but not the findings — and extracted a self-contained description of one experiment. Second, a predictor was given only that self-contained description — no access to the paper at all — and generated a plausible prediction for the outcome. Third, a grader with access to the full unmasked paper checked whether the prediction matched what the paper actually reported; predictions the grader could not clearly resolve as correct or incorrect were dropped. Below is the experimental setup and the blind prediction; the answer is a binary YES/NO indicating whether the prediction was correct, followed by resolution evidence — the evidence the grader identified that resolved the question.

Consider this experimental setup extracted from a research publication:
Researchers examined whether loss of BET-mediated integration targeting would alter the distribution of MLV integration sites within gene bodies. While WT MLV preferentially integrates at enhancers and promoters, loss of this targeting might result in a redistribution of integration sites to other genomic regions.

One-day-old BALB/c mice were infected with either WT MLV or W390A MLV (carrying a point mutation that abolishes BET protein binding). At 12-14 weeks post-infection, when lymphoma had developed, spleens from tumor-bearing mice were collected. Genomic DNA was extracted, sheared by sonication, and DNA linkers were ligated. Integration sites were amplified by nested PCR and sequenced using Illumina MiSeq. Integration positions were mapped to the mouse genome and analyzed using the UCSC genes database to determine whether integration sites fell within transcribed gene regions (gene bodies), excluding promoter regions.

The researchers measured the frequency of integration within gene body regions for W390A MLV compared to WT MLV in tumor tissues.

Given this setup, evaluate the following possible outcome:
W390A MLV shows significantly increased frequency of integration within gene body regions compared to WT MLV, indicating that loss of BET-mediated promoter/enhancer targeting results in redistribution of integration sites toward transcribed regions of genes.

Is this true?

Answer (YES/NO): YES